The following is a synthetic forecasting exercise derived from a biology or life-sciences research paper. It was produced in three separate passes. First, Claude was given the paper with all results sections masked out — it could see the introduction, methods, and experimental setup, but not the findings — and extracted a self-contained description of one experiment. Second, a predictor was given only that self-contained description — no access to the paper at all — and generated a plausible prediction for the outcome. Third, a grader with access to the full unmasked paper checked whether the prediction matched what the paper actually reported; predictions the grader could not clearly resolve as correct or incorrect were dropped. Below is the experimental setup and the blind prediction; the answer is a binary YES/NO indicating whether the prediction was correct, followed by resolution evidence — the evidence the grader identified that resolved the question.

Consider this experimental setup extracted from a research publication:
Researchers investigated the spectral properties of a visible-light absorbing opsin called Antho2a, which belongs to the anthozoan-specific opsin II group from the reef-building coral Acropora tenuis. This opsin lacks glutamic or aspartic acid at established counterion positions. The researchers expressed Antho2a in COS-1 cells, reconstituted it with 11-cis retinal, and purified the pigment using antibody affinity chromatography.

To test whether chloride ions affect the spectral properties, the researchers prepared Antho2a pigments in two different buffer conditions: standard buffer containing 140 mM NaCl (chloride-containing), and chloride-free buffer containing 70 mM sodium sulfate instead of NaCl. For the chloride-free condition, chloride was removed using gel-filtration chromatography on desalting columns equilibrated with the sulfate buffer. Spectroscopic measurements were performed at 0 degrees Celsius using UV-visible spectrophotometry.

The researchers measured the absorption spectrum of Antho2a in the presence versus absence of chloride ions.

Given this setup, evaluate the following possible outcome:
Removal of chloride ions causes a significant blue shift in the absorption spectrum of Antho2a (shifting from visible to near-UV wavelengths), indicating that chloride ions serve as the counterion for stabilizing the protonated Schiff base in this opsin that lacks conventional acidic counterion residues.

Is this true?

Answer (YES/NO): YES